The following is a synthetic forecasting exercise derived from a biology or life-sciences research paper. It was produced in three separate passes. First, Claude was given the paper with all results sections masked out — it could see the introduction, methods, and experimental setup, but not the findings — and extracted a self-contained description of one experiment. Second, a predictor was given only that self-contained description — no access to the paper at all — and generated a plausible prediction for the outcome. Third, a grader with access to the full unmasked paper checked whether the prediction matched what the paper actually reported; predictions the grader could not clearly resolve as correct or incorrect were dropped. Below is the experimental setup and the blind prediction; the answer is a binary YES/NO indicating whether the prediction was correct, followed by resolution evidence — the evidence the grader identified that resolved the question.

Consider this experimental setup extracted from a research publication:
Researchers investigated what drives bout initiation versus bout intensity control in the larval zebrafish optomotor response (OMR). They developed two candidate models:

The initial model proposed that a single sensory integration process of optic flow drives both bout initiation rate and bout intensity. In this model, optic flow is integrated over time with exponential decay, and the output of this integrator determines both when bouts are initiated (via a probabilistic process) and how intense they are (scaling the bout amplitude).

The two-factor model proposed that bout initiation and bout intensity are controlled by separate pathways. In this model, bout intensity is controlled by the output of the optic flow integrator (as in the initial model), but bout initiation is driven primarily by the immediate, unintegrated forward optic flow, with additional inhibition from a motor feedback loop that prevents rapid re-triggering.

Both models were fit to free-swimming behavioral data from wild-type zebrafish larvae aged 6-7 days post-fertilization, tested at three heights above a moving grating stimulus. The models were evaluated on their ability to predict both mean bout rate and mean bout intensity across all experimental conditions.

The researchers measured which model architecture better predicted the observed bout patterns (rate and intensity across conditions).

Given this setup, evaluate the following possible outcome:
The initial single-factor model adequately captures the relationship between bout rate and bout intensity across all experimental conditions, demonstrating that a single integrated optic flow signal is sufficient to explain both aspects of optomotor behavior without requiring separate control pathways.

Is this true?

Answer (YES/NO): NO